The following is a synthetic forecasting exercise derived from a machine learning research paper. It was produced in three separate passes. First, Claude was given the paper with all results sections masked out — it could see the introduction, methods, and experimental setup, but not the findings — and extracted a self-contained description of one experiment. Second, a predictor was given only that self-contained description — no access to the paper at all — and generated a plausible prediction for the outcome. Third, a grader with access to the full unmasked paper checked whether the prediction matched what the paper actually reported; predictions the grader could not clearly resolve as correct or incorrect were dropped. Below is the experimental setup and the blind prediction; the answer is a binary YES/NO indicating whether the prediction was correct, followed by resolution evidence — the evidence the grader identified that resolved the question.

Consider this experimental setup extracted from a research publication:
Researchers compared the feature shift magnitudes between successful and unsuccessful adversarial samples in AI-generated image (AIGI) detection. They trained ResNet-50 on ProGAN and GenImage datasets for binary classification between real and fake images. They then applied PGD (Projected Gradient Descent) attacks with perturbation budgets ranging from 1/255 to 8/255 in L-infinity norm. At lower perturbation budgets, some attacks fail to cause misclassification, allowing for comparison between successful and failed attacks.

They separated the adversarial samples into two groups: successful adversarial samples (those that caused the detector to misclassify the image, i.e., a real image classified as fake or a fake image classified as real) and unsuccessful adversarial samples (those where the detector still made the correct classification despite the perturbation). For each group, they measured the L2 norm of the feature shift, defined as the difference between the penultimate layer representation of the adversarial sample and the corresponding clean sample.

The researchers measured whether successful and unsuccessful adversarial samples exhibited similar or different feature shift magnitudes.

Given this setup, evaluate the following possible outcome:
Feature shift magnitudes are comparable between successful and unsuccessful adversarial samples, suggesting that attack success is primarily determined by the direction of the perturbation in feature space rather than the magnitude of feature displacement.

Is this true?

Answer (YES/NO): NO